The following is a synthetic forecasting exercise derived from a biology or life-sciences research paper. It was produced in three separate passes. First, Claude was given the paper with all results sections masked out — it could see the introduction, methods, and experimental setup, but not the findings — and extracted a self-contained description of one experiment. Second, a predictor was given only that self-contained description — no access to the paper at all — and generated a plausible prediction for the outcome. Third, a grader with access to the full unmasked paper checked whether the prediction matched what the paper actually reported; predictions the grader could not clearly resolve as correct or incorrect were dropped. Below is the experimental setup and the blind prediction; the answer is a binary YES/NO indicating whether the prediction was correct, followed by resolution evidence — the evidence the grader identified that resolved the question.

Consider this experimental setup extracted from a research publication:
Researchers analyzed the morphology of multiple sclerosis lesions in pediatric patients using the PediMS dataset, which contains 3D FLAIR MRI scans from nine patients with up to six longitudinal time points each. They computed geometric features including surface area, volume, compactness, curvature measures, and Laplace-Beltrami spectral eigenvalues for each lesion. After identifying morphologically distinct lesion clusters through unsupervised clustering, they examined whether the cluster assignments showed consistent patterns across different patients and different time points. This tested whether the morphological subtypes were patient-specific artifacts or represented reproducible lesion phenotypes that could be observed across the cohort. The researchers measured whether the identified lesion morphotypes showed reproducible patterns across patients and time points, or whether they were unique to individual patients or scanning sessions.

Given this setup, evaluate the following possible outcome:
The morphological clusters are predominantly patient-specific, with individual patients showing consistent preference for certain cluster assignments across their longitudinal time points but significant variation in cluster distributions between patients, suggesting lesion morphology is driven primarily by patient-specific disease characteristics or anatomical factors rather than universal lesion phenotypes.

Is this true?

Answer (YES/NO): NO